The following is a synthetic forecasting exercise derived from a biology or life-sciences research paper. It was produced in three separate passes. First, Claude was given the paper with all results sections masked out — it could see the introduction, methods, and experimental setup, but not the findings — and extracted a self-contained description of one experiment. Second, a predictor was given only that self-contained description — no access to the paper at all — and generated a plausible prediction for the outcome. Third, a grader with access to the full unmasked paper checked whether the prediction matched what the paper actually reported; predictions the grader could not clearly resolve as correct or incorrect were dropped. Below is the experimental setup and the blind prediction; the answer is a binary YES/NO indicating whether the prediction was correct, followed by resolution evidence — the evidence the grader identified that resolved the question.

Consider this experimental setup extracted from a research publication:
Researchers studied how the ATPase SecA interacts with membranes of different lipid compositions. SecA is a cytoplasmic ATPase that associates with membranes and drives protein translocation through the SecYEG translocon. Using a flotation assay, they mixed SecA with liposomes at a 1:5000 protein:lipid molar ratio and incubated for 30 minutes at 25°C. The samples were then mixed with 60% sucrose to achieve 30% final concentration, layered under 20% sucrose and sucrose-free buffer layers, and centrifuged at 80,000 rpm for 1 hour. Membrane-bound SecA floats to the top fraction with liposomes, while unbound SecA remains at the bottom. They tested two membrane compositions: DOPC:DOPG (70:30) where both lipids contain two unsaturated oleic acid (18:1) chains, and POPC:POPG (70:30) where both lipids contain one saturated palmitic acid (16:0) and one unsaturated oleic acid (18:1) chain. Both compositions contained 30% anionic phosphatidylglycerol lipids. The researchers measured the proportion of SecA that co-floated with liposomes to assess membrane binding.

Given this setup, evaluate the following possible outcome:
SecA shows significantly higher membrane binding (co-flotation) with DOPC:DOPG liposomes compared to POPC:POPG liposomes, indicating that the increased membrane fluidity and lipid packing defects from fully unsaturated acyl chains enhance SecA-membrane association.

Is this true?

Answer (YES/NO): YES